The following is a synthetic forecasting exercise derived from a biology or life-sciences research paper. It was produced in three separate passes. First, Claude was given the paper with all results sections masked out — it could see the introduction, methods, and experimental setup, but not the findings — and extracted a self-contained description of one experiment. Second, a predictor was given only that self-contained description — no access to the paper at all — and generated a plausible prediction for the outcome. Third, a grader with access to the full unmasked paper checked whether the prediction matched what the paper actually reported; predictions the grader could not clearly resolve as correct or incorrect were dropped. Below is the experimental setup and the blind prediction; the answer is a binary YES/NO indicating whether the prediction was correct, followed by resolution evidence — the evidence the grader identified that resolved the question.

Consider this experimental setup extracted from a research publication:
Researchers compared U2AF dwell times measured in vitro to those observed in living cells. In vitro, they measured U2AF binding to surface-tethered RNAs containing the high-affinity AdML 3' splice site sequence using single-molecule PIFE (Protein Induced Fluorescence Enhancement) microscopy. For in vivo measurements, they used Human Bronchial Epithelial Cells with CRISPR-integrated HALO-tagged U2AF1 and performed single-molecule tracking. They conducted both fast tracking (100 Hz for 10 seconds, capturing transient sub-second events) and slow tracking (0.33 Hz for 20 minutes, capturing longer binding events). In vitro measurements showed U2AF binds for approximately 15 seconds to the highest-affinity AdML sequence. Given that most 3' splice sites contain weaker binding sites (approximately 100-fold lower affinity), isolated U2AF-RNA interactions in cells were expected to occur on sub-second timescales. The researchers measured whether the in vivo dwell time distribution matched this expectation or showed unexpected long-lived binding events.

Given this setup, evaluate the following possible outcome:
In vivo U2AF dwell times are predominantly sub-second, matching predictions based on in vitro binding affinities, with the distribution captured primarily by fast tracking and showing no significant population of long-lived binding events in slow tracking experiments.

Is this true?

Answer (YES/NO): NO